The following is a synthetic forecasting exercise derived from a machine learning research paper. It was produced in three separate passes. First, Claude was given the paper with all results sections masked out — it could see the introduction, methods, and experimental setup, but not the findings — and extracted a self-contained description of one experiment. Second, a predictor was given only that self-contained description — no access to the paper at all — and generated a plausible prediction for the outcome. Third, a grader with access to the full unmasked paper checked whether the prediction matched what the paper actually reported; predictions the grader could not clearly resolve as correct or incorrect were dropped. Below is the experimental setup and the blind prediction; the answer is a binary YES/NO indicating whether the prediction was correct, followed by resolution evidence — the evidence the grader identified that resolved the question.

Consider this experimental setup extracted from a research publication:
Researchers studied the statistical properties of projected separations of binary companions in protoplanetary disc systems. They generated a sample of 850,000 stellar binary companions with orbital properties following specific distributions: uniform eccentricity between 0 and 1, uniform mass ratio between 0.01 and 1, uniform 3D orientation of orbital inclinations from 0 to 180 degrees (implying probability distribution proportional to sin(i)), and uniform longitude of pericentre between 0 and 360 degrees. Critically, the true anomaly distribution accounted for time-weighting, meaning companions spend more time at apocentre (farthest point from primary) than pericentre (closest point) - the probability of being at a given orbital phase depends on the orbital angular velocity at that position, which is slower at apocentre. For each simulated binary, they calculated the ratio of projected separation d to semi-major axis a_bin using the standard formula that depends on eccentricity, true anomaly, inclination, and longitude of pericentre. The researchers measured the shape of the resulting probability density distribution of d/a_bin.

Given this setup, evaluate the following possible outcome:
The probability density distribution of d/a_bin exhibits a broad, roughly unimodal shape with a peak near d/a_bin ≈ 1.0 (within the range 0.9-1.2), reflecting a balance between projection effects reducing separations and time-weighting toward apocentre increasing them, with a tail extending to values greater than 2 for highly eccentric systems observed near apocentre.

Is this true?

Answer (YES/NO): YES